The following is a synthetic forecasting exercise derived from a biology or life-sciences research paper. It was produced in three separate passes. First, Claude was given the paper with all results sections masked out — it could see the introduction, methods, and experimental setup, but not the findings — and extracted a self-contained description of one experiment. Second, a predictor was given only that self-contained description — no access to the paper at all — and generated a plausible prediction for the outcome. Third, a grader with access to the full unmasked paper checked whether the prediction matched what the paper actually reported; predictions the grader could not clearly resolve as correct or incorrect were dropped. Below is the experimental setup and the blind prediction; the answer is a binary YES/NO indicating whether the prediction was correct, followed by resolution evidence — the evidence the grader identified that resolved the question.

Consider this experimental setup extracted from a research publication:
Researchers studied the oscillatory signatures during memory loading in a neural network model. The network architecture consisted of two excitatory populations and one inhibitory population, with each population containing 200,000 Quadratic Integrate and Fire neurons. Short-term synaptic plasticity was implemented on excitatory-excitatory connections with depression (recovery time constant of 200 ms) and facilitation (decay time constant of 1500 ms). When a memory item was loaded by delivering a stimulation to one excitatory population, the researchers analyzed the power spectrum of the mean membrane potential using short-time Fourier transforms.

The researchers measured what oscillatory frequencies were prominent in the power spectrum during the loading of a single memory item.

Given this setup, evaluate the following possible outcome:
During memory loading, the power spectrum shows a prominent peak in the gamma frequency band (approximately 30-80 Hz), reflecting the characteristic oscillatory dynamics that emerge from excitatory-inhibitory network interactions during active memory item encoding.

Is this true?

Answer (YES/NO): NO